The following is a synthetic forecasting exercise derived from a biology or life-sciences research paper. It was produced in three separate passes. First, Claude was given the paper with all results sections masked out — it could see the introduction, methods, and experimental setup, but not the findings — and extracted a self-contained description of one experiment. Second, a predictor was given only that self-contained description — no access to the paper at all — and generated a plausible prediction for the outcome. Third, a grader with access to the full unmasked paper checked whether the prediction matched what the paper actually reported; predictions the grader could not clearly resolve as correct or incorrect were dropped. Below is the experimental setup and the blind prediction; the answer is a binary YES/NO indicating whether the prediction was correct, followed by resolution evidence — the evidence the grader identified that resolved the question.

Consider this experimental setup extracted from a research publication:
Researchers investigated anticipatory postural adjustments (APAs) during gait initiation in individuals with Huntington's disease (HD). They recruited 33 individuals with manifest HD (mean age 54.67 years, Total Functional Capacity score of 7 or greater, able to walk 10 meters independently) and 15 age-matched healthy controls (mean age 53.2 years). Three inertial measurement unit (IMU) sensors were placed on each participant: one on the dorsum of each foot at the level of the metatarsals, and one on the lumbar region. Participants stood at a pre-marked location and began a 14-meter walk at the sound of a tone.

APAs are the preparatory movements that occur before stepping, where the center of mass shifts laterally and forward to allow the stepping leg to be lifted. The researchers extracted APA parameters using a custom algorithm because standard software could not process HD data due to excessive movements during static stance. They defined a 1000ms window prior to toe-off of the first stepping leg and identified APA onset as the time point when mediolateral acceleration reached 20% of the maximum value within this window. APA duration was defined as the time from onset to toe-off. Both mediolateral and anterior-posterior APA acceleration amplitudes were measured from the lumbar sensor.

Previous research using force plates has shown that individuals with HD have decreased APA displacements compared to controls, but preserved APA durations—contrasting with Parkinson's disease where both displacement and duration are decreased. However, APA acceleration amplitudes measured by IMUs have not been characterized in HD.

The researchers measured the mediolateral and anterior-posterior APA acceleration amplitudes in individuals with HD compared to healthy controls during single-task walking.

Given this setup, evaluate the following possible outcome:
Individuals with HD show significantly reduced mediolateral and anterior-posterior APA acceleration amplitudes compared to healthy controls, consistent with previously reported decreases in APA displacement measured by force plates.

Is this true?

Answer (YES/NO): NO